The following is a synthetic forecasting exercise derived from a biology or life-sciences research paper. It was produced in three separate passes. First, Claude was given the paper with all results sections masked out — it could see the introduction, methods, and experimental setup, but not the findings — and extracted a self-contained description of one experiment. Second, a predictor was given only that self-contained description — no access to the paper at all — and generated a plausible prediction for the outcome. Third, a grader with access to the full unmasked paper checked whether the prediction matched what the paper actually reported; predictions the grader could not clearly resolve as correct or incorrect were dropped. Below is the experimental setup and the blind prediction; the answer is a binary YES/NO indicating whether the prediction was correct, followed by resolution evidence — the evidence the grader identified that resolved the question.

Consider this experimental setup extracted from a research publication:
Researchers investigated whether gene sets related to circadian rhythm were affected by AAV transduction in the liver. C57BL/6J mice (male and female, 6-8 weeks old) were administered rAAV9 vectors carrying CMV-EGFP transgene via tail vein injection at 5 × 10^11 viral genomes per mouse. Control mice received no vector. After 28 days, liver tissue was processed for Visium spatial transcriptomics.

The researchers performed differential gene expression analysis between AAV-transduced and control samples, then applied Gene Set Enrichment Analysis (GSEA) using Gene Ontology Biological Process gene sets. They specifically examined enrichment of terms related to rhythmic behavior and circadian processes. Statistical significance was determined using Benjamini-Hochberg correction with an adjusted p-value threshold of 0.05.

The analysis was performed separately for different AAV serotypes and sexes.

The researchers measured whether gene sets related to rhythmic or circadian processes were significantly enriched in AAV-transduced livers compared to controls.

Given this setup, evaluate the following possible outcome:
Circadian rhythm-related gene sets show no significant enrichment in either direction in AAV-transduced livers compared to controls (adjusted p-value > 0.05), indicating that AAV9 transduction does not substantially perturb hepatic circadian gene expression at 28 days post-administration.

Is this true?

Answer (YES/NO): NO